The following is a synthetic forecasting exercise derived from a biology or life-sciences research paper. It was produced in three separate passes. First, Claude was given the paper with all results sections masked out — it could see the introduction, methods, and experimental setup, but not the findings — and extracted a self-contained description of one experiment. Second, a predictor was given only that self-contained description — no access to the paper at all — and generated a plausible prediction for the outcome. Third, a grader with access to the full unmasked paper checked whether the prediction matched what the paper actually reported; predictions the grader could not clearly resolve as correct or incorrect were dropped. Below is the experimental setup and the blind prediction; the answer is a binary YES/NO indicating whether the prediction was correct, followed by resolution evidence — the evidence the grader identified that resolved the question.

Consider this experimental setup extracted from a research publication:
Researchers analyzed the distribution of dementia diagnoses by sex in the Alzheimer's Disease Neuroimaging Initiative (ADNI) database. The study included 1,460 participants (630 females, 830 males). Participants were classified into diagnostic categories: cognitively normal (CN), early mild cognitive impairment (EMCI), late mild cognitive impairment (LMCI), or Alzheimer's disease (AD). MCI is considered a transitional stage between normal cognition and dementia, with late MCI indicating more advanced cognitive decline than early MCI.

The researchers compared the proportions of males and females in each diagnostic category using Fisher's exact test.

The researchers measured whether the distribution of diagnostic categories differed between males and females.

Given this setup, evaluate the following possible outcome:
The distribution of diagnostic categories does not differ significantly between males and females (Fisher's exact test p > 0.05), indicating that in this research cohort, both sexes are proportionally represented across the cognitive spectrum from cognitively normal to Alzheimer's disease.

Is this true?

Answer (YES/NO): NO